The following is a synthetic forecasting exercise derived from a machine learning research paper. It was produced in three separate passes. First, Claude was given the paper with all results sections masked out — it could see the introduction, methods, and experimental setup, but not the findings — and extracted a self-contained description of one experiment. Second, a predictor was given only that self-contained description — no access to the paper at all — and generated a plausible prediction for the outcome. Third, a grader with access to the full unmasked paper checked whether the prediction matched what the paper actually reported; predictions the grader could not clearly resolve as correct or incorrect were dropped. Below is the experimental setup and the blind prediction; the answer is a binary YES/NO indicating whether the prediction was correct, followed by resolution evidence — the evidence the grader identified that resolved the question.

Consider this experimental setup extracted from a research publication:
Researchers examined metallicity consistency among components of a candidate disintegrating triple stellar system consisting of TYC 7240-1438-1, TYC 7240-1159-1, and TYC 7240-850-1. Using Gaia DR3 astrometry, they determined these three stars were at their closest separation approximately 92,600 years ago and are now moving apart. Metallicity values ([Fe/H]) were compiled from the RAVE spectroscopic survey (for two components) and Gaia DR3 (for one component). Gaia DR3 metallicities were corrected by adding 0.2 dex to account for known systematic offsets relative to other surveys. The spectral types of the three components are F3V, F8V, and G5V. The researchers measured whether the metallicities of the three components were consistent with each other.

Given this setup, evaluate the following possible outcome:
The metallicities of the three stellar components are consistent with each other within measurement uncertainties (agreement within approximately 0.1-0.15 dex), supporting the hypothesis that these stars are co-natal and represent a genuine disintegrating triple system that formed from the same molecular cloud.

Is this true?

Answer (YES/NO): NO